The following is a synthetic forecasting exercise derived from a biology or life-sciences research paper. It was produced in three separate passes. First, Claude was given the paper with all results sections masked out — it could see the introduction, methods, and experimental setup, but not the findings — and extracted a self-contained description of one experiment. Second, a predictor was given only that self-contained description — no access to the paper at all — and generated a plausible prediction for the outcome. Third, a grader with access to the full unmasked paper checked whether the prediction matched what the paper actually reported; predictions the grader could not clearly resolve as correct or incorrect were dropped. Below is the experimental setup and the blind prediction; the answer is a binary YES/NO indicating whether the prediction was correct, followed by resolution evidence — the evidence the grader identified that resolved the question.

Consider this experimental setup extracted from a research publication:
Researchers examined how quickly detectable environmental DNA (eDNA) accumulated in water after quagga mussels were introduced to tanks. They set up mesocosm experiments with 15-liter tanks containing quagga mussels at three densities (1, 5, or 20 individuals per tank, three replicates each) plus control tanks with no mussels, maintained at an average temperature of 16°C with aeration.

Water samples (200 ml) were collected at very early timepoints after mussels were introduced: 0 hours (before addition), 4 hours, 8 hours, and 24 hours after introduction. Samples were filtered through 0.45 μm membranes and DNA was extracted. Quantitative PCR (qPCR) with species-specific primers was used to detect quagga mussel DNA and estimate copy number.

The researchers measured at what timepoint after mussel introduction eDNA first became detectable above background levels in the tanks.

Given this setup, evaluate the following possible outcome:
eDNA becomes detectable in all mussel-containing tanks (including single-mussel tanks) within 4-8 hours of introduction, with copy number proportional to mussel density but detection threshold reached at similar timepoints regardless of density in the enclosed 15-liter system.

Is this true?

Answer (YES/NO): NO